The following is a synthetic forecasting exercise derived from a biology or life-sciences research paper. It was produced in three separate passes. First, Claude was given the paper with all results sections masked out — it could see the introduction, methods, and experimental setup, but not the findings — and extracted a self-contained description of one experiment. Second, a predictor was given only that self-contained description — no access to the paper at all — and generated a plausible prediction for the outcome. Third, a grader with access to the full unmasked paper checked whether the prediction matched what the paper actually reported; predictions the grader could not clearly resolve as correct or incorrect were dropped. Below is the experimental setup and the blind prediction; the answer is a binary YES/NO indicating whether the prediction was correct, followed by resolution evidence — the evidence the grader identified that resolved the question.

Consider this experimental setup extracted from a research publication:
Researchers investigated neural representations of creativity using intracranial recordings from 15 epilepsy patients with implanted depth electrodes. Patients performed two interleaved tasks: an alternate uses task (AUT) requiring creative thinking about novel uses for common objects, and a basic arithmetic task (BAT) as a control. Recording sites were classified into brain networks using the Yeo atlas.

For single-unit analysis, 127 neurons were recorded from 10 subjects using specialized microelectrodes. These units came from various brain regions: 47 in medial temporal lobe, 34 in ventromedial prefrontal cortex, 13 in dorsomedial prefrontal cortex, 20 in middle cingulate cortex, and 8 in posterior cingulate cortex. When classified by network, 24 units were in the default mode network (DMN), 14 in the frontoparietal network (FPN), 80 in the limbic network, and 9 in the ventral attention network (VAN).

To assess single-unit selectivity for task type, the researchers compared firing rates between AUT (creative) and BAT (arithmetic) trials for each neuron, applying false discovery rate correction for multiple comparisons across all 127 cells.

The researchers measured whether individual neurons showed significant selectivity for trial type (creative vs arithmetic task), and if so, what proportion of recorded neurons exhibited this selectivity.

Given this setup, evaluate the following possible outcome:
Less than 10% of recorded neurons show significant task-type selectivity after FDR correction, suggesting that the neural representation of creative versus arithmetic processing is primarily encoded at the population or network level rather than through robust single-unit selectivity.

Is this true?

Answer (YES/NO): NO